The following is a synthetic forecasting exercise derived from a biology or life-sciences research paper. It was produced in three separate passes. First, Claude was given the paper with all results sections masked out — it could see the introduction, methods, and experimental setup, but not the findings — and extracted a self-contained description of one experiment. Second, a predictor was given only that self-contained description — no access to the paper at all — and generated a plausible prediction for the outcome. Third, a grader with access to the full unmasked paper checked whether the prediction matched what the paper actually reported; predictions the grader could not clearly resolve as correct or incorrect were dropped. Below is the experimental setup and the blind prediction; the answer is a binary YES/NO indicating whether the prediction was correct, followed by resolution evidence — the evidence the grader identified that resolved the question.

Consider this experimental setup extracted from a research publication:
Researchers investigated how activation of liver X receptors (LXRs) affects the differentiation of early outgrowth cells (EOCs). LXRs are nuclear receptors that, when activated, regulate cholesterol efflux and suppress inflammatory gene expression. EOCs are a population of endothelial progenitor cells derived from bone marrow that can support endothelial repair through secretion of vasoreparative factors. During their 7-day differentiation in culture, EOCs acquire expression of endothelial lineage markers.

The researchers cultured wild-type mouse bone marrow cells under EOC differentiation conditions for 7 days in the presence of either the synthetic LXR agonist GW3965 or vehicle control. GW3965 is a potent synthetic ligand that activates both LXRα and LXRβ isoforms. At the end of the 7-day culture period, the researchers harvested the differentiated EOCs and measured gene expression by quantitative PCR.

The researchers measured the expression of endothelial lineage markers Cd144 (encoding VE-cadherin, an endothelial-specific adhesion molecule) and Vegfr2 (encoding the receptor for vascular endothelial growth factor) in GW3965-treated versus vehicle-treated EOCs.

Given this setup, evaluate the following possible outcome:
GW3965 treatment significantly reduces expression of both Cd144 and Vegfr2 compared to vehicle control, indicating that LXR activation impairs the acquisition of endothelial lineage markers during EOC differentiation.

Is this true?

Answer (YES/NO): YES